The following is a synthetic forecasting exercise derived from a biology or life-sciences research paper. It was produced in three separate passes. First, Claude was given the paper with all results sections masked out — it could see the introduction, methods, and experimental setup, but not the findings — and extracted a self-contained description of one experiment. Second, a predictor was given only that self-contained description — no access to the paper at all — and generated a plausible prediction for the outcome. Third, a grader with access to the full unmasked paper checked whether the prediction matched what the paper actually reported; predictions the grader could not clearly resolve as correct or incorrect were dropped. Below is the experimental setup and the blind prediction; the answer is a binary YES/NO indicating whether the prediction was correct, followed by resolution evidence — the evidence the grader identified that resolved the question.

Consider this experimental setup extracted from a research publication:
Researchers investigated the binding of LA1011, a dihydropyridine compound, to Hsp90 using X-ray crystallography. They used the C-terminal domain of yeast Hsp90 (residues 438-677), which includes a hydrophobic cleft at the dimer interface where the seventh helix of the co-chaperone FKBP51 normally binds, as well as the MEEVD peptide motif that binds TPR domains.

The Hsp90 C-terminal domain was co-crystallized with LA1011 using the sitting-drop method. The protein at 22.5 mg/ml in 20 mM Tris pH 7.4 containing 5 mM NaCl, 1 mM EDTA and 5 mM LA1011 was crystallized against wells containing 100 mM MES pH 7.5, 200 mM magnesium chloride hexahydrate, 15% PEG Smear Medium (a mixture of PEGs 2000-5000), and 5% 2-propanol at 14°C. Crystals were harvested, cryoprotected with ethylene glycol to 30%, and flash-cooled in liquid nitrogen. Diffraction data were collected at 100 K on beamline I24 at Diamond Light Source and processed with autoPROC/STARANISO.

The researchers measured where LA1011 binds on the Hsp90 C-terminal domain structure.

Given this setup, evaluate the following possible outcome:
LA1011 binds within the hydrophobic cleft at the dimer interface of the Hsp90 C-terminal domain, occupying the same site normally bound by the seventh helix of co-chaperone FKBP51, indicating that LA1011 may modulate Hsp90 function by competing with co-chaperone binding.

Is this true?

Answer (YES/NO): YES